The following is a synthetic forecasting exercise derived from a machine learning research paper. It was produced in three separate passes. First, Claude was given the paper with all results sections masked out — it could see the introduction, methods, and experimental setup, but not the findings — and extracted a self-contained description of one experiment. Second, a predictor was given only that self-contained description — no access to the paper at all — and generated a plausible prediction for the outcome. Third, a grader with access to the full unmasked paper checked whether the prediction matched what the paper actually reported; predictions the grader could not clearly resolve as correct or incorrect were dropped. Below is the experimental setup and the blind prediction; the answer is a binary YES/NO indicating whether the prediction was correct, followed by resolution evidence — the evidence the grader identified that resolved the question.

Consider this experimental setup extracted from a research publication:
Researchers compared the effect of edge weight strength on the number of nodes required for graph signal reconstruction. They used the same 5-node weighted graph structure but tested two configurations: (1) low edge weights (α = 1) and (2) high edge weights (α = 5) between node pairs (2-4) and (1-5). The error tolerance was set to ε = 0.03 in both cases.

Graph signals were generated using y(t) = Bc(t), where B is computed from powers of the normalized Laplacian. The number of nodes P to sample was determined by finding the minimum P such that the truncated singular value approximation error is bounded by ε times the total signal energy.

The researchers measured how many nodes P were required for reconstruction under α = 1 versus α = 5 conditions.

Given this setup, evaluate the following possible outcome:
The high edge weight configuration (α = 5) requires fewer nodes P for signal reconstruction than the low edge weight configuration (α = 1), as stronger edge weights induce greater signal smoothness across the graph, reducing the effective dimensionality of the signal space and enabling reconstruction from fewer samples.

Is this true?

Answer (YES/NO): YES